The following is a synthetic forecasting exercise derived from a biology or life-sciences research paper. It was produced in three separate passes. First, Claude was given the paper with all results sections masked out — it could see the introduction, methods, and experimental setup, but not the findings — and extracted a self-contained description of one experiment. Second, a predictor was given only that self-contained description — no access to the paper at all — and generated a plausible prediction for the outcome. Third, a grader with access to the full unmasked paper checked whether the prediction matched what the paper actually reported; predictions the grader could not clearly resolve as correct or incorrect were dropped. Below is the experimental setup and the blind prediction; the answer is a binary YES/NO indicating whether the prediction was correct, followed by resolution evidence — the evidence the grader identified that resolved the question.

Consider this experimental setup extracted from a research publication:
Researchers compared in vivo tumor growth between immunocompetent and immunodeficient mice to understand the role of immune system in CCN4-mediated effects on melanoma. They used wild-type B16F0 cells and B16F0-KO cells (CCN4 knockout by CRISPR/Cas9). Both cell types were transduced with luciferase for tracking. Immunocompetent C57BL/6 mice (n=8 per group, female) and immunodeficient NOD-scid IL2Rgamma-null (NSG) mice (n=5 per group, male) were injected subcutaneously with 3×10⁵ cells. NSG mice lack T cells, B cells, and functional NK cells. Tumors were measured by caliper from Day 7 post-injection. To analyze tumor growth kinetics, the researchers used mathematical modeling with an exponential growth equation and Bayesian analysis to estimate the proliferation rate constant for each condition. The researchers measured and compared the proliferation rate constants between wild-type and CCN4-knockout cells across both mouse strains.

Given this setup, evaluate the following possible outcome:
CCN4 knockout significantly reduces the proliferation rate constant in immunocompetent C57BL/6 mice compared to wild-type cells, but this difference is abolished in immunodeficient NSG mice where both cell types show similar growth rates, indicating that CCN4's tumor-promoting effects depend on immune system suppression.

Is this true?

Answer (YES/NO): NO